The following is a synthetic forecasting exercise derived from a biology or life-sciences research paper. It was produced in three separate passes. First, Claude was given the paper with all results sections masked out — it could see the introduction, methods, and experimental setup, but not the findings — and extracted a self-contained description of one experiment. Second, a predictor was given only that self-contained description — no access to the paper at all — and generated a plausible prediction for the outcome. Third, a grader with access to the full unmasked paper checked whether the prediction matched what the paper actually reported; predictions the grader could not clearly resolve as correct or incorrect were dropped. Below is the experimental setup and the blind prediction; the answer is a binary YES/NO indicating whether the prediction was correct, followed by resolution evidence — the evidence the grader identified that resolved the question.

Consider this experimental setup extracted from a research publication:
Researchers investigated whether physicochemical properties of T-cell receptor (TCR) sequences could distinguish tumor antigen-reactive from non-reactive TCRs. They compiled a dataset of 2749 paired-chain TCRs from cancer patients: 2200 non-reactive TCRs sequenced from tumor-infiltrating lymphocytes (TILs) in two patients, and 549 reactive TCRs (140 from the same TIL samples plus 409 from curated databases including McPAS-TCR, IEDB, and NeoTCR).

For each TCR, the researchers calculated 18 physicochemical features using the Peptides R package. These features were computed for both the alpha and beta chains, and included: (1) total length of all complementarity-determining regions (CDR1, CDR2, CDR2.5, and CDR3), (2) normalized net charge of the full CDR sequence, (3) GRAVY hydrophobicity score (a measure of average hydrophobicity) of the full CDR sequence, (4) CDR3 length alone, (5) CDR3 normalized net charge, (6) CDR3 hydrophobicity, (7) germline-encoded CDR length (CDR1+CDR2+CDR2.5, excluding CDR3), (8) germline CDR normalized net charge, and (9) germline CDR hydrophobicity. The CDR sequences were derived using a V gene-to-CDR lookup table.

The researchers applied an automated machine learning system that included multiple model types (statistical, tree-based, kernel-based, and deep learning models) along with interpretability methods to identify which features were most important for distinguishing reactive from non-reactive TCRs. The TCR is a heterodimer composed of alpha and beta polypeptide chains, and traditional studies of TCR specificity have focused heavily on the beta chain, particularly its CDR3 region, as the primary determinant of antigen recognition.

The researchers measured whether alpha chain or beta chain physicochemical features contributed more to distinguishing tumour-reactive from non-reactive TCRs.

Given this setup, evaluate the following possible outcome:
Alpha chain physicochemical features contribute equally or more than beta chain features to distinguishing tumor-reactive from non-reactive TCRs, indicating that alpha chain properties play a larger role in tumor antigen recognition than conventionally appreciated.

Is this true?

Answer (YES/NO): YES